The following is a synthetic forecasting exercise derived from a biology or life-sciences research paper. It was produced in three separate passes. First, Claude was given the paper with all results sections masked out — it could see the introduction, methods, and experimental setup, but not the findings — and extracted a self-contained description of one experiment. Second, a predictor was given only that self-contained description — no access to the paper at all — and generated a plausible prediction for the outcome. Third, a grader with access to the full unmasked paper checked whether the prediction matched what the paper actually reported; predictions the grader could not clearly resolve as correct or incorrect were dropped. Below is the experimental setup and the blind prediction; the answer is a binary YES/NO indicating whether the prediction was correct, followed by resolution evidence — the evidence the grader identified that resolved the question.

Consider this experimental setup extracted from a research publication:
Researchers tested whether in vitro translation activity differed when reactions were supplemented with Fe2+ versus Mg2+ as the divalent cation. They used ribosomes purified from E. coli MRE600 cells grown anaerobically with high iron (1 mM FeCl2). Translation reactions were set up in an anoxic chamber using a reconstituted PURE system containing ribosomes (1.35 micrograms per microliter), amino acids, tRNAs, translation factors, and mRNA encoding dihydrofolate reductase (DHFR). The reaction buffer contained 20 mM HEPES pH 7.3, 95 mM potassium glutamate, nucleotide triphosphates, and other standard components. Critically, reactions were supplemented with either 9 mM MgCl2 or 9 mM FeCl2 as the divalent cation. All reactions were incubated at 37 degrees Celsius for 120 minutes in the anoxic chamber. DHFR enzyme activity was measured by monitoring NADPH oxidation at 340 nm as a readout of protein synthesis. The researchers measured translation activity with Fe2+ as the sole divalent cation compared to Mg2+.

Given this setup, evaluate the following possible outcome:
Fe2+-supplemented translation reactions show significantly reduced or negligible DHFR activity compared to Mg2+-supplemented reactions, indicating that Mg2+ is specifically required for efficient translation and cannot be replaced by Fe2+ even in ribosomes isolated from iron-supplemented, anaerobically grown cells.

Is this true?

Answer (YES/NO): NO